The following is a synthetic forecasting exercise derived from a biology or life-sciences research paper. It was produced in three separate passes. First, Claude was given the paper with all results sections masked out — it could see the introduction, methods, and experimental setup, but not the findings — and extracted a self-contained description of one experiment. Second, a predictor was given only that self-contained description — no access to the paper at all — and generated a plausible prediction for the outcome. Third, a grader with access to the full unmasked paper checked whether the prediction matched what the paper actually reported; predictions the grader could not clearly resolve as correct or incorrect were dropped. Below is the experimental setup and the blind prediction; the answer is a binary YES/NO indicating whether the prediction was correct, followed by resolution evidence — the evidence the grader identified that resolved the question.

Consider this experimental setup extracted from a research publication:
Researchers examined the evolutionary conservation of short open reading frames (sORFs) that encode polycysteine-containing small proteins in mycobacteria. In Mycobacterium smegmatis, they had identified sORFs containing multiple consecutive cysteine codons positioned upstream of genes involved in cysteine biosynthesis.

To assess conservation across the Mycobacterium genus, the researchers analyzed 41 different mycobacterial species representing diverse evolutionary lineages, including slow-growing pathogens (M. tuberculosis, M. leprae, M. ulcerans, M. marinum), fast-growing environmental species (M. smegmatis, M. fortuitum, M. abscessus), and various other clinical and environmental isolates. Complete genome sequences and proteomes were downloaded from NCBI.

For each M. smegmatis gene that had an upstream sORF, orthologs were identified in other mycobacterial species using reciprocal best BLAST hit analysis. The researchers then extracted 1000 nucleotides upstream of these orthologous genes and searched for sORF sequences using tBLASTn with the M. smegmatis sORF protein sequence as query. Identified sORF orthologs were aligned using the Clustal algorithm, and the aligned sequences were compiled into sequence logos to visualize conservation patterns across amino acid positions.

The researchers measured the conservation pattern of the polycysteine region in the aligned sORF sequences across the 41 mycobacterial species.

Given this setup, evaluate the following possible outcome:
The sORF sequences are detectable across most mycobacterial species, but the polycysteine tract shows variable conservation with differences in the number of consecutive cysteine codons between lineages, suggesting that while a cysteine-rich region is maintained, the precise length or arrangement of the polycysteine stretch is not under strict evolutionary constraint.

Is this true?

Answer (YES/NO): NO